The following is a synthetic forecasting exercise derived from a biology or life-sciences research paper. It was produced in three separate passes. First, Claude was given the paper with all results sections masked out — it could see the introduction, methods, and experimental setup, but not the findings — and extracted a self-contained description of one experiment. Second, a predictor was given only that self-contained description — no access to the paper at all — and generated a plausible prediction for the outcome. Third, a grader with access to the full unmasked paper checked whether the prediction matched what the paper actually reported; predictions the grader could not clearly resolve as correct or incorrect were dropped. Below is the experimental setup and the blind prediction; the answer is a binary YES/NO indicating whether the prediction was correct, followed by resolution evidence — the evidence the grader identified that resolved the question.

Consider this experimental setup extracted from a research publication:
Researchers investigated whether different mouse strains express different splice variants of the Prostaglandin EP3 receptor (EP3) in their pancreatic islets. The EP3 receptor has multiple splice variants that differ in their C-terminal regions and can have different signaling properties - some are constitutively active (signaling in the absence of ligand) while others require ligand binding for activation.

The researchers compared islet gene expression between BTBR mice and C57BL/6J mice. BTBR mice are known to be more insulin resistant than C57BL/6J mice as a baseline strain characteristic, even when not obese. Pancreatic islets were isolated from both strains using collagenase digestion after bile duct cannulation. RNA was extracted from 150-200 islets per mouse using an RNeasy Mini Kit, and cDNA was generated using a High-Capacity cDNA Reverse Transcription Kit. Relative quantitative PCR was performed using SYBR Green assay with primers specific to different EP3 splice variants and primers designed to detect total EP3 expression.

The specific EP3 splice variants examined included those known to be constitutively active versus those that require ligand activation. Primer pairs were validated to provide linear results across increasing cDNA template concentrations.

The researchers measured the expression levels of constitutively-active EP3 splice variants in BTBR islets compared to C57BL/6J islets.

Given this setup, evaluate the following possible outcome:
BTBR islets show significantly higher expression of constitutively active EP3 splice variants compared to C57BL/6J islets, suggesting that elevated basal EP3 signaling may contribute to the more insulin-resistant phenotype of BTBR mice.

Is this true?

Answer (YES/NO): NO